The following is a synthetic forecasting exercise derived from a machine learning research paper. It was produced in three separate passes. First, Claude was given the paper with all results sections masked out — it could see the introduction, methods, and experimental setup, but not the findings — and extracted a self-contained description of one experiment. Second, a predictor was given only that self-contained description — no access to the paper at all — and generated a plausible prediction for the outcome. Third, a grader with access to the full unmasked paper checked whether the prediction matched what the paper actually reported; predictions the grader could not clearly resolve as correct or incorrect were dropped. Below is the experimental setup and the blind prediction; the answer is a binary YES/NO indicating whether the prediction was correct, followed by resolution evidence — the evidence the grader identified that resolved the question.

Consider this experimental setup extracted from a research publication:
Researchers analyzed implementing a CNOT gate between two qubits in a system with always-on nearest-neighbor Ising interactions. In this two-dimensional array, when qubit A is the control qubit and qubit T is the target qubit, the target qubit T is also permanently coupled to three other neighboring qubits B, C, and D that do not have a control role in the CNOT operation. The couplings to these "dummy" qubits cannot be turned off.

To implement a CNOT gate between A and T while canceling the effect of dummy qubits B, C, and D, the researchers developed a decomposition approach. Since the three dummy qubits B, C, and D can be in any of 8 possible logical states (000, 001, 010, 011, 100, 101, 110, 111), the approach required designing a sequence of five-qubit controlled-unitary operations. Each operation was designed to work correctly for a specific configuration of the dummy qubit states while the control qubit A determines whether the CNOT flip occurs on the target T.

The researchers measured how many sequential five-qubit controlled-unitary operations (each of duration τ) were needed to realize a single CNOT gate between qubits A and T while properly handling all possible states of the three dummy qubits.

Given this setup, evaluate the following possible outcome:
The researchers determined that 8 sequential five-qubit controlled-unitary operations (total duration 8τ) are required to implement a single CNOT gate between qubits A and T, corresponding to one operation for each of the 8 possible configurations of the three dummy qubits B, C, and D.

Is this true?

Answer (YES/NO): YES